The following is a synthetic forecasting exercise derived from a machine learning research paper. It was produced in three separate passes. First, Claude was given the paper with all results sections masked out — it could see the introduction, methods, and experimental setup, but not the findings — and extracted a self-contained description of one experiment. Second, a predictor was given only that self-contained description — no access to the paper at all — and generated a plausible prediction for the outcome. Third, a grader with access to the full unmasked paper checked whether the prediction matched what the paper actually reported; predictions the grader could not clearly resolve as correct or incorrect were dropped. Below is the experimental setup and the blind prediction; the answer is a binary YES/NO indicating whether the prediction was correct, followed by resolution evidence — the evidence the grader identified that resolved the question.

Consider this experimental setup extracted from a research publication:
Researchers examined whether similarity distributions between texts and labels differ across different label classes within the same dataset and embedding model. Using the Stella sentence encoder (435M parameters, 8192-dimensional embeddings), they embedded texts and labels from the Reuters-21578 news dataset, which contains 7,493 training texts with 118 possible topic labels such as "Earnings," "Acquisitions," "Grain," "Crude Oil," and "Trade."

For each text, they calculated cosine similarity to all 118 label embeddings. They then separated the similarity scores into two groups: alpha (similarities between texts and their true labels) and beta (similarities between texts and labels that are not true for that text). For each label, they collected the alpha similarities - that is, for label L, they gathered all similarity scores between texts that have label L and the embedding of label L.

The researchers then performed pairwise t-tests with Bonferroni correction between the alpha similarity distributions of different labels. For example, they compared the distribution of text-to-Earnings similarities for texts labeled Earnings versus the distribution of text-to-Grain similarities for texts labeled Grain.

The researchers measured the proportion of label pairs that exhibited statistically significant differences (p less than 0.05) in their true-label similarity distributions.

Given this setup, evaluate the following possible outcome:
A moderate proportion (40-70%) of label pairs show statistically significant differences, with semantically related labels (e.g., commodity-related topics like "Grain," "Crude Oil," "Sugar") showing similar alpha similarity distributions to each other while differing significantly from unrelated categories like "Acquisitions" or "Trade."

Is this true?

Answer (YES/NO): NO